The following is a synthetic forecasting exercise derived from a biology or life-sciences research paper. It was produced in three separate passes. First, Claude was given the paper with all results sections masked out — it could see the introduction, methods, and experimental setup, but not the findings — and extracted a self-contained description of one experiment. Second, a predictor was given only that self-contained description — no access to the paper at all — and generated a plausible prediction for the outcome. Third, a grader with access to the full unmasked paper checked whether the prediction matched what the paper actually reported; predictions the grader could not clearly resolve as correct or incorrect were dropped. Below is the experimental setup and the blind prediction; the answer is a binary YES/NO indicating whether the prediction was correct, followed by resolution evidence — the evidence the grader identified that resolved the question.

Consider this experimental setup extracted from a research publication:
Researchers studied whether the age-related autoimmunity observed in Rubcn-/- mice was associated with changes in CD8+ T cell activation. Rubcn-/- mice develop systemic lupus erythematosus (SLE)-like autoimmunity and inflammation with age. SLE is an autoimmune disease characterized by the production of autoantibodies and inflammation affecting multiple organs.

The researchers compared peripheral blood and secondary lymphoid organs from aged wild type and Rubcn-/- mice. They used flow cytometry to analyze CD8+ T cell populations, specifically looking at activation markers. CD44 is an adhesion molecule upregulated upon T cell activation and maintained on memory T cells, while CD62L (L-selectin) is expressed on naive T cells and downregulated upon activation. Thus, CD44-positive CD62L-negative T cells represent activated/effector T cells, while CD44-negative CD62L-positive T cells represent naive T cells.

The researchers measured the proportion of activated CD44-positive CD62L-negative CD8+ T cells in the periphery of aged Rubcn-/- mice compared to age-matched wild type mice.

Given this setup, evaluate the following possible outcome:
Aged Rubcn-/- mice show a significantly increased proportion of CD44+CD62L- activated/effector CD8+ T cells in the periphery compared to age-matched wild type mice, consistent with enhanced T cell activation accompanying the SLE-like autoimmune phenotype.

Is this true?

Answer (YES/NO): YES